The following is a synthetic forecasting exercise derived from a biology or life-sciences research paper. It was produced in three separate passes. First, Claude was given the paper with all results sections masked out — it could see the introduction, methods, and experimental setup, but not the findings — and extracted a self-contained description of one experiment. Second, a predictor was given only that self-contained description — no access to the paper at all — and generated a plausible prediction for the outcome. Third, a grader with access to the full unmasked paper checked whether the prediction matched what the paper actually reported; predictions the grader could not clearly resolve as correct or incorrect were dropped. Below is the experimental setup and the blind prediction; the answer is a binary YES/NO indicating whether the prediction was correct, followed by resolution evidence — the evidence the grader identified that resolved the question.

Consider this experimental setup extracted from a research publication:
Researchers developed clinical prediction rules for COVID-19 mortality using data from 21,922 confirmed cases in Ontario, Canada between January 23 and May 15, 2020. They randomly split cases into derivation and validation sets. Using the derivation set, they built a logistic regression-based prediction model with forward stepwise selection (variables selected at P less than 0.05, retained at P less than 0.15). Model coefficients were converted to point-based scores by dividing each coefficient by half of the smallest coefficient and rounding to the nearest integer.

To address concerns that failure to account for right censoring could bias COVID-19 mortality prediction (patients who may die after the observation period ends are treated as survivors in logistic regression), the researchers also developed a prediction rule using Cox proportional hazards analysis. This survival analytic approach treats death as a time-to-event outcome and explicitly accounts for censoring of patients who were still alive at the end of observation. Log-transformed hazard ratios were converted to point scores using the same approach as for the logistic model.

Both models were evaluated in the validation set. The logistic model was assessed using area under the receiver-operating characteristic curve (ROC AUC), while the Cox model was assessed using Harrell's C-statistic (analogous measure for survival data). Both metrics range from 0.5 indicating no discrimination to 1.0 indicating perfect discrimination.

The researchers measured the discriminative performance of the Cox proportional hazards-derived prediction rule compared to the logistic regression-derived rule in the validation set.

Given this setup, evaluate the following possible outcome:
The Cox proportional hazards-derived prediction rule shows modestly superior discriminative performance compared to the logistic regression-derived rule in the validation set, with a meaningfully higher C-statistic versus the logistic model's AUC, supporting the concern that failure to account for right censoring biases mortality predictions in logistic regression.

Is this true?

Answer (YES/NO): NO